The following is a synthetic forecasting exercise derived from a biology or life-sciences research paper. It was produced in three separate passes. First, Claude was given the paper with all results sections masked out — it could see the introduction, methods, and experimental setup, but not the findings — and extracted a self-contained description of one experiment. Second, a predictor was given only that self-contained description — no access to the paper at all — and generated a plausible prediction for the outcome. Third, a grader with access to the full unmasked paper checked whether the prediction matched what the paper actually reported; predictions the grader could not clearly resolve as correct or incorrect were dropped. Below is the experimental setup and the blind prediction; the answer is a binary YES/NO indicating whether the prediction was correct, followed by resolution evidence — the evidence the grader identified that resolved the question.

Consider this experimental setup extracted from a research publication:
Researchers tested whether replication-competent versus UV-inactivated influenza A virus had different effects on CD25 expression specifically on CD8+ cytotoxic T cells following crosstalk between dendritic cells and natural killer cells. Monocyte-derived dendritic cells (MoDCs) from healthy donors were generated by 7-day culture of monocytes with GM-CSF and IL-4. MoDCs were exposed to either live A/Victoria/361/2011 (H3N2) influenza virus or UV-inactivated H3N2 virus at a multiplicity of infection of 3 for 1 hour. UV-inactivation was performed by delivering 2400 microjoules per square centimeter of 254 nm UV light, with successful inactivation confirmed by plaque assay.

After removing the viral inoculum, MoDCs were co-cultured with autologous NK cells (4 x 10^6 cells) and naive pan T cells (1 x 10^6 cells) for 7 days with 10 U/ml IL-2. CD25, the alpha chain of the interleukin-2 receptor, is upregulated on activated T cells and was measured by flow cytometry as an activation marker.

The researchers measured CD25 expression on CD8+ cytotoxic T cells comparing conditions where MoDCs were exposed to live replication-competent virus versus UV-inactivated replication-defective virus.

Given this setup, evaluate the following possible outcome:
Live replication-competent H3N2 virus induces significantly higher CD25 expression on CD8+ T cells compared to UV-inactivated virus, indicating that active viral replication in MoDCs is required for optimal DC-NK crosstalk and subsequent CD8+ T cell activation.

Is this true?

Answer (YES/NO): NO